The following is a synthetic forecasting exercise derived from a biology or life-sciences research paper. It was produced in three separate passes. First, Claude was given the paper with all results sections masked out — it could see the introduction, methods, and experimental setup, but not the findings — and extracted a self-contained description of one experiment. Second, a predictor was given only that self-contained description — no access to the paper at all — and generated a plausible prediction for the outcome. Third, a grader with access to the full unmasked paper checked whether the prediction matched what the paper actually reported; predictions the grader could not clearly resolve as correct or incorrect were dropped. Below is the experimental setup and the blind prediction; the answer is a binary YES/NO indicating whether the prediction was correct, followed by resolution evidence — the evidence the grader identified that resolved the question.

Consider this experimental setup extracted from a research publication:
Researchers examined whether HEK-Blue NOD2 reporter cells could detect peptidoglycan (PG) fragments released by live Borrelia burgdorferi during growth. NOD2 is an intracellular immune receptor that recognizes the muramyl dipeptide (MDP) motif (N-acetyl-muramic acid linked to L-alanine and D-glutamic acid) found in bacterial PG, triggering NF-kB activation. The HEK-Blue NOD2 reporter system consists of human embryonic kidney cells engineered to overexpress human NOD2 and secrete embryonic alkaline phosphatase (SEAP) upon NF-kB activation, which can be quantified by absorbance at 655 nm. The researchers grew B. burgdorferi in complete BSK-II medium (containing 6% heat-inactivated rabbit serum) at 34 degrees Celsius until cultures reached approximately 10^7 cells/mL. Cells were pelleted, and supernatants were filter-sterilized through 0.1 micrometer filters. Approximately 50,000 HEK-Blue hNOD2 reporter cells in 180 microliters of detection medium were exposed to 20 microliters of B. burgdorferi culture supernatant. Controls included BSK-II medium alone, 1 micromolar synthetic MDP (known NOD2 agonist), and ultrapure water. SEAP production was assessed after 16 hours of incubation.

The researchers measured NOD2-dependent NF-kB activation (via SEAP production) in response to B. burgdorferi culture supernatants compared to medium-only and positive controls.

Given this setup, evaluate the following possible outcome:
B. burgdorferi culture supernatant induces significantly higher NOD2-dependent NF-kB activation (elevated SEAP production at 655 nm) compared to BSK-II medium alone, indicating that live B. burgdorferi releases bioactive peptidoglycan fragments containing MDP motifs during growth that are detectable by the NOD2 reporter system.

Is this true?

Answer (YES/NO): NO